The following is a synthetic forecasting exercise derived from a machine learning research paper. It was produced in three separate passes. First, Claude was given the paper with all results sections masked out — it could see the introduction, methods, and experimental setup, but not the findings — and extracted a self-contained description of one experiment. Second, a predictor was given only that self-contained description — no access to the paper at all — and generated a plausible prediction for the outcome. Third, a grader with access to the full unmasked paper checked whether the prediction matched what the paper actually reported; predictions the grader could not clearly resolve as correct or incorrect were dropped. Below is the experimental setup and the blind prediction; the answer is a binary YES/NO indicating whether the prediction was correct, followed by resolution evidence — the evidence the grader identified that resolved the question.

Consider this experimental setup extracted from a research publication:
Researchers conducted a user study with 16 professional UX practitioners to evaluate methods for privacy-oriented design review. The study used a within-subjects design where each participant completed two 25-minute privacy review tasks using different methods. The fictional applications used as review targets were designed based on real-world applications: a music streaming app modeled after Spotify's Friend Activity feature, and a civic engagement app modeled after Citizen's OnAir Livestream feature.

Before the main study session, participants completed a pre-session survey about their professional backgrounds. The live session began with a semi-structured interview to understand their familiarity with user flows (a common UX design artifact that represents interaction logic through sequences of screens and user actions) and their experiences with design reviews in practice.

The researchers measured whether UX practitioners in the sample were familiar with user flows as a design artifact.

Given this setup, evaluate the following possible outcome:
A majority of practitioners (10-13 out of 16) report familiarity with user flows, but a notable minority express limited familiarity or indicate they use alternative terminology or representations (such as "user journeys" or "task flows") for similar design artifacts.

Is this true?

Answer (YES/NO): NO